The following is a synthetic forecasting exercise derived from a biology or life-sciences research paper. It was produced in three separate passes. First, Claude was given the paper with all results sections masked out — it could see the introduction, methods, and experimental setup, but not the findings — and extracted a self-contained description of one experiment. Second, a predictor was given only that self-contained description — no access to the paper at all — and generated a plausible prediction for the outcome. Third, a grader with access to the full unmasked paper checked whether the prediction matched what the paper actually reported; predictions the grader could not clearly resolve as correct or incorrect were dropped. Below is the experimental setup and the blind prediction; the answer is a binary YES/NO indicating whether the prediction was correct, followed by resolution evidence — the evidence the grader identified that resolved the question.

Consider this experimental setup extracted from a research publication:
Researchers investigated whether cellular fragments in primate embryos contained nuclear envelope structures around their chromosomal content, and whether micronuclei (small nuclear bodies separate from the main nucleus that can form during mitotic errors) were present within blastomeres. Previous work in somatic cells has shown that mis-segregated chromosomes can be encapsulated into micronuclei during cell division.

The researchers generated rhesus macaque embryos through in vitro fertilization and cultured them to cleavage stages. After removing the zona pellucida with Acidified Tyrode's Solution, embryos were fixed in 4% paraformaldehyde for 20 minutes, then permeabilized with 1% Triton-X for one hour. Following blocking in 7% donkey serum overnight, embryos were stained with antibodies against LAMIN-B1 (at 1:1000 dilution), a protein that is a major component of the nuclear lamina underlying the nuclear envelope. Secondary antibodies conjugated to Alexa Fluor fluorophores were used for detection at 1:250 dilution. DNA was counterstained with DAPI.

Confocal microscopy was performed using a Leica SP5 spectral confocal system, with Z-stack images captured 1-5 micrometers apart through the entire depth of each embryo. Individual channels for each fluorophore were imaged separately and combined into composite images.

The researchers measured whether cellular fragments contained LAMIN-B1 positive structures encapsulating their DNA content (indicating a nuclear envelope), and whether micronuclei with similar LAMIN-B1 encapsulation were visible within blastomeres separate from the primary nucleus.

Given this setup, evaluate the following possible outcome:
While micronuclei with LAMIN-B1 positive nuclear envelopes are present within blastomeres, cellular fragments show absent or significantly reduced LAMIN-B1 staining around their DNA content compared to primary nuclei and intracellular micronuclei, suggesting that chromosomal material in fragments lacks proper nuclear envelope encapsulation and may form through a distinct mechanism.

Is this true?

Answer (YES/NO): YES